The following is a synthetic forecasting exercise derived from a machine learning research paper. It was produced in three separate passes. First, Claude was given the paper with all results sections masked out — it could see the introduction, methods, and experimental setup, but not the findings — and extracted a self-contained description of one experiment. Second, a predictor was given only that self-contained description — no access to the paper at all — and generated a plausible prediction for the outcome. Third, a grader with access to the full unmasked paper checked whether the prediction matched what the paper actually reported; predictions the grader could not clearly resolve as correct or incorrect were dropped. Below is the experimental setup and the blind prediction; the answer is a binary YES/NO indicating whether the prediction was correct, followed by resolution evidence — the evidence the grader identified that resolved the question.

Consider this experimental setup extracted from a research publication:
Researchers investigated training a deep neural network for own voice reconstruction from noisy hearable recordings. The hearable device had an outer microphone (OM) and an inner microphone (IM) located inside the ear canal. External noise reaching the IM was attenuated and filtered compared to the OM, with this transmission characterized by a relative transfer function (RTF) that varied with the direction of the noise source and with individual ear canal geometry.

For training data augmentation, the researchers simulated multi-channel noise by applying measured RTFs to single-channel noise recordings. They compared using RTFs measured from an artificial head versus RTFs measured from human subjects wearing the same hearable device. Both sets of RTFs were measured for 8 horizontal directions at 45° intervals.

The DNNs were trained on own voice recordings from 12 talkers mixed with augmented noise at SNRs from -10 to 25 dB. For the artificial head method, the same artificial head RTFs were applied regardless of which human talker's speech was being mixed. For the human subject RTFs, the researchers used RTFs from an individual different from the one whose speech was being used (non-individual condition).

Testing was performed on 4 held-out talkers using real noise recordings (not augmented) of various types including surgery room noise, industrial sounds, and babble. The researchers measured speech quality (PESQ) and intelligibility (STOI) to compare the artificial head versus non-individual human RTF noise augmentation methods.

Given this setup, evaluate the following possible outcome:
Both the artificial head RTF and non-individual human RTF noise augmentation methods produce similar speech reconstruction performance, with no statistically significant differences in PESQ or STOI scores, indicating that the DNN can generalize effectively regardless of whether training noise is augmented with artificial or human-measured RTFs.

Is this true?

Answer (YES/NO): NO